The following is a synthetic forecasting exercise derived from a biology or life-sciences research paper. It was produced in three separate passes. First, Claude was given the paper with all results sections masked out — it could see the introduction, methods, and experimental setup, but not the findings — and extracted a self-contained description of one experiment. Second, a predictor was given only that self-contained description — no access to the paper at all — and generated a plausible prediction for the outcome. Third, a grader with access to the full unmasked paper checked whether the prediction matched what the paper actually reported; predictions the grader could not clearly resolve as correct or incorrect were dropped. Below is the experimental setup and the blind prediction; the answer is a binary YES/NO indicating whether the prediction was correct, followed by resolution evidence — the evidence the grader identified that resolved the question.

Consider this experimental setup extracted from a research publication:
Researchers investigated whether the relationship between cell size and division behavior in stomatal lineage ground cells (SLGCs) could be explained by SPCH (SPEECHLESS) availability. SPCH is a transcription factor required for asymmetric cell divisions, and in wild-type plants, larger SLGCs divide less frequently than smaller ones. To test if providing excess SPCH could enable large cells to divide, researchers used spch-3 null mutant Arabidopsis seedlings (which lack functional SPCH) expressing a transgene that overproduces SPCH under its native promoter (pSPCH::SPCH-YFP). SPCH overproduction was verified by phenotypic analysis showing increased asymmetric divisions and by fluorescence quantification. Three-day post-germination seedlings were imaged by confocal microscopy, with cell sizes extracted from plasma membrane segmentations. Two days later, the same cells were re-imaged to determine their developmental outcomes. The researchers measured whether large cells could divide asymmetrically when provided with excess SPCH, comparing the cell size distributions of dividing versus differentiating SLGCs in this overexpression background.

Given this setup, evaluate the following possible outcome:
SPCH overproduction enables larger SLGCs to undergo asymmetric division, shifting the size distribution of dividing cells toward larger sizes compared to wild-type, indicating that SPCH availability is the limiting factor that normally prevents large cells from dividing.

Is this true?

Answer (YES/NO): NO